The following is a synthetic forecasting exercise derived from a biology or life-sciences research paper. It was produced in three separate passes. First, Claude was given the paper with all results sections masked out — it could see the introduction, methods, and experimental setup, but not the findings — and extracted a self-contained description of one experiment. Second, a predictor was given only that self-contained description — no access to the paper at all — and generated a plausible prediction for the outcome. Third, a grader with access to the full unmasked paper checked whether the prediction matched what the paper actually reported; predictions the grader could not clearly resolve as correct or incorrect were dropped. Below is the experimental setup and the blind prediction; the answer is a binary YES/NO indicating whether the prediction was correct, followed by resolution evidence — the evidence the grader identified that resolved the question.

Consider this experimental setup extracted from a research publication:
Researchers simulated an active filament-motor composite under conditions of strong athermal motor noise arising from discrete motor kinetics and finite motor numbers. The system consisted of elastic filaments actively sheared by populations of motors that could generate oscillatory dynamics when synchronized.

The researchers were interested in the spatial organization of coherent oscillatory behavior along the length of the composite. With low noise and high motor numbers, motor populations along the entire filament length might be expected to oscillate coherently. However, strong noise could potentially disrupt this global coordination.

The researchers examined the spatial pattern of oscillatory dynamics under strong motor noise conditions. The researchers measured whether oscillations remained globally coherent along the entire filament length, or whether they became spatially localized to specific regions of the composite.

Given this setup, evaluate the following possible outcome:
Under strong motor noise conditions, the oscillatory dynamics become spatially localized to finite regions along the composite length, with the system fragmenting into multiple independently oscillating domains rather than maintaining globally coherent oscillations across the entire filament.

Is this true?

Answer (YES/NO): YES